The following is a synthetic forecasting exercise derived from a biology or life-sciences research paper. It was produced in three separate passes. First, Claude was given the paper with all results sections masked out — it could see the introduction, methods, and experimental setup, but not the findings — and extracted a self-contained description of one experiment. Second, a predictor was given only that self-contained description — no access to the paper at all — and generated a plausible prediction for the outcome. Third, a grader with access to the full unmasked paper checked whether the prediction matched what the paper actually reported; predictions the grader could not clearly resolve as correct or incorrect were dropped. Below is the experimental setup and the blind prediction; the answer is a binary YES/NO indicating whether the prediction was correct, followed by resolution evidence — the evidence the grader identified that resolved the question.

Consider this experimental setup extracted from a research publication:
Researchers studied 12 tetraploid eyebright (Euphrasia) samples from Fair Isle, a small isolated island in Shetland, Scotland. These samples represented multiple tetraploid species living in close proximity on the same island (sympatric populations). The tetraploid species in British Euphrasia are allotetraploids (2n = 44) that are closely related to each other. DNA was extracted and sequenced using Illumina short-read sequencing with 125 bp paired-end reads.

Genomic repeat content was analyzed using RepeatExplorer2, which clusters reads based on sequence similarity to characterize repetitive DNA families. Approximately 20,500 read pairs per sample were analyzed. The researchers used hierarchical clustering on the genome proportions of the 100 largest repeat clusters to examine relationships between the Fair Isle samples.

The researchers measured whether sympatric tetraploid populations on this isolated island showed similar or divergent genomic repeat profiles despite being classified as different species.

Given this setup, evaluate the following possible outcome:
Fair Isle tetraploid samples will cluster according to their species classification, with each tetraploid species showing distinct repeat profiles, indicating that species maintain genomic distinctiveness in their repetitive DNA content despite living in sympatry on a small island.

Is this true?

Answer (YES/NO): NO